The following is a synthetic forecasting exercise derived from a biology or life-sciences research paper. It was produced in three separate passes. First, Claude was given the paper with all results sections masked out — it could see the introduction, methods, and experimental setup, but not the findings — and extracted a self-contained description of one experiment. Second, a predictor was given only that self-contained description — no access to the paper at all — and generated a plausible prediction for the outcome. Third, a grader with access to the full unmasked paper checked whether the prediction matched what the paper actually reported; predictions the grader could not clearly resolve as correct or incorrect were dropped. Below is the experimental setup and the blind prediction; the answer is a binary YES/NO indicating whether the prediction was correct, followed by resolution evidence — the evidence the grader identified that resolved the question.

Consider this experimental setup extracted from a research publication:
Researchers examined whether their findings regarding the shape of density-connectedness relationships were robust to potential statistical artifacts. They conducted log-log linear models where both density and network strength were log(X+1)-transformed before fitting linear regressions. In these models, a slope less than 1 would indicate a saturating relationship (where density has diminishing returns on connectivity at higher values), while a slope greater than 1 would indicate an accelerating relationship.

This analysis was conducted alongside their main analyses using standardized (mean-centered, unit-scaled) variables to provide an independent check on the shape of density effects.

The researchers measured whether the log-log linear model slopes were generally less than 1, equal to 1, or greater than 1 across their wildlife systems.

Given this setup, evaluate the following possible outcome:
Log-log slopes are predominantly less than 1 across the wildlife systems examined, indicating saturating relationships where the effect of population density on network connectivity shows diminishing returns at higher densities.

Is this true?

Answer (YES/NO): YES